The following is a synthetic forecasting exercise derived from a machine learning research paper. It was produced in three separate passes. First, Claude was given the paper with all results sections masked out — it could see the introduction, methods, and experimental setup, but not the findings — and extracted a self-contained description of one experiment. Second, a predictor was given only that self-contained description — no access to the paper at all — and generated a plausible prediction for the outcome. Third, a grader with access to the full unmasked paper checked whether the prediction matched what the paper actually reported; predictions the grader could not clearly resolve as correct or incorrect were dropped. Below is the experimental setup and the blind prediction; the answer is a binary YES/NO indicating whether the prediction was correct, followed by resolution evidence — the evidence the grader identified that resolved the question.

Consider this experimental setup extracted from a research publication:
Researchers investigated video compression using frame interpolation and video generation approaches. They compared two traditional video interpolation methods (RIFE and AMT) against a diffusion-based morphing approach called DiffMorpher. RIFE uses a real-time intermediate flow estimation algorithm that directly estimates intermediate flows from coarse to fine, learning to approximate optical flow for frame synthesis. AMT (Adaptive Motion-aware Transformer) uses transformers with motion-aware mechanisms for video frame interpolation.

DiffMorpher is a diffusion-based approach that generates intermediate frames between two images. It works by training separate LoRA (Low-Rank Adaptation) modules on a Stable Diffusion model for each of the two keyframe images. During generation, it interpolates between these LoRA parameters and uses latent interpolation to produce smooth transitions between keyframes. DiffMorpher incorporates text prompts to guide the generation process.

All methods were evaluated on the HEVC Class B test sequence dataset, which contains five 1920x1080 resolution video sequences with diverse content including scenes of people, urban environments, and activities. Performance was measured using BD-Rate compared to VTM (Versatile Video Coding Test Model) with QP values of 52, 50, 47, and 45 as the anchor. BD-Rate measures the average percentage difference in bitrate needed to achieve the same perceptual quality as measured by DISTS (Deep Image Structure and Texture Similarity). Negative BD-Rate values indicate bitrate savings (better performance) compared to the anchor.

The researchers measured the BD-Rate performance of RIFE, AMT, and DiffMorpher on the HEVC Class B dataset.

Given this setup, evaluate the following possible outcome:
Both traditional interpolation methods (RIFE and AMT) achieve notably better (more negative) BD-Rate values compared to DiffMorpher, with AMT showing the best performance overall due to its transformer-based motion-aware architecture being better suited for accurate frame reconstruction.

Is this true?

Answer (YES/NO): NO